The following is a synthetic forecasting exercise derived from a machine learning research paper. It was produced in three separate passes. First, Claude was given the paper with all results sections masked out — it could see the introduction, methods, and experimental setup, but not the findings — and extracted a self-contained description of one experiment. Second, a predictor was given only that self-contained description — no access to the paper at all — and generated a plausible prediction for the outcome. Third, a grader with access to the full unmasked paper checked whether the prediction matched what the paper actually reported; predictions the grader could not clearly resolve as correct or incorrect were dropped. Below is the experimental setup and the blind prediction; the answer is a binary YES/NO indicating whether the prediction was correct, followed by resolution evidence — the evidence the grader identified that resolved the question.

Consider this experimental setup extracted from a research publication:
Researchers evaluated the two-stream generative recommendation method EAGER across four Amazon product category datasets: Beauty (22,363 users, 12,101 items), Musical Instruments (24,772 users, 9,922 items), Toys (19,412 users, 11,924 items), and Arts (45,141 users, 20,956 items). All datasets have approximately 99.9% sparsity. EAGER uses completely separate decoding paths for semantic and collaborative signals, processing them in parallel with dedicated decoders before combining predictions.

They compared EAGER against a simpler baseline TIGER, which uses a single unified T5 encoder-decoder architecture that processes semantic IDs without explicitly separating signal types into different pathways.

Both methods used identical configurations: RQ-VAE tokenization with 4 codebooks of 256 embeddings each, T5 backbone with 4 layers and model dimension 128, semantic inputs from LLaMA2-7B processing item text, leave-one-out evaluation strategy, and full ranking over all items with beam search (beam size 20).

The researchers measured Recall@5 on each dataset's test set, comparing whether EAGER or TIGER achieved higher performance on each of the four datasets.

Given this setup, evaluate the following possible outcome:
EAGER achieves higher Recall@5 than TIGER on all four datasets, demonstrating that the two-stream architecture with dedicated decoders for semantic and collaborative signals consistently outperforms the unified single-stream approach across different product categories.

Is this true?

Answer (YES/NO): NO